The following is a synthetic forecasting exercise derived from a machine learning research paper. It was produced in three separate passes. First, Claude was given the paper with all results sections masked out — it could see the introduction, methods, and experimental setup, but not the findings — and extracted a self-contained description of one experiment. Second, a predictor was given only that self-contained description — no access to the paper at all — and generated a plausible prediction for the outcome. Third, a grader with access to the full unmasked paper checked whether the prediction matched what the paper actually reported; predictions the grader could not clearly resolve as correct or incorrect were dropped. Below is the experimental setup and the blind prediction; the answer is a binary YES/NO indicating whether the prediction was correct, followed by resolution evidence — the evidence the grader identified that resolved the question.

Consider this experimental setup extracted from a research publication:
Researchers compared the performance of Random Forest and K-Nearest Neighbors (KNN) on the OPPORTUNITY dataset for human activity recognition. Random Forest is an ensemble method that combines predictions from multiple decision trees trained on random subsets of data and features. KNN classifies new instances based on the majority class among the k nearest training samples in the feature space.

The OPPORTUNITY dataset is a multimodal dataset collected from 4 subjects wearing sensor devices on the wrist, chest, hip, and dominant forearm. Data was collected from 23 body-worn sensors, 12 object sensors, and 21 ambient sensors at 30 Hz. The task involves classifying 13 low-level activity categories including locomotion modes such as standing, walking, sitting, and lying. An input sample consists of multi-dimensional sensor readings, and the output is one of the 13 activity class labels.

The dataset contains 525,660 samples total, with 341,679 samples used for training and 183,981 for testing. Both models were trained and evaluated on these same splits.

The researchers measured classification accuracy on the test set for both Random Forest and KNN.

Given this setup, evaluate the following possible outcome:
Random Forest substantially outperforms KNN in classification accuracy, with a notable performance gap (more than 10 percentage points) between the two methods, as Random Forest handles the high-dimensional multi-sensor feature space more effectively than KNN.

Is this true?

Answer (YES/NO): NO